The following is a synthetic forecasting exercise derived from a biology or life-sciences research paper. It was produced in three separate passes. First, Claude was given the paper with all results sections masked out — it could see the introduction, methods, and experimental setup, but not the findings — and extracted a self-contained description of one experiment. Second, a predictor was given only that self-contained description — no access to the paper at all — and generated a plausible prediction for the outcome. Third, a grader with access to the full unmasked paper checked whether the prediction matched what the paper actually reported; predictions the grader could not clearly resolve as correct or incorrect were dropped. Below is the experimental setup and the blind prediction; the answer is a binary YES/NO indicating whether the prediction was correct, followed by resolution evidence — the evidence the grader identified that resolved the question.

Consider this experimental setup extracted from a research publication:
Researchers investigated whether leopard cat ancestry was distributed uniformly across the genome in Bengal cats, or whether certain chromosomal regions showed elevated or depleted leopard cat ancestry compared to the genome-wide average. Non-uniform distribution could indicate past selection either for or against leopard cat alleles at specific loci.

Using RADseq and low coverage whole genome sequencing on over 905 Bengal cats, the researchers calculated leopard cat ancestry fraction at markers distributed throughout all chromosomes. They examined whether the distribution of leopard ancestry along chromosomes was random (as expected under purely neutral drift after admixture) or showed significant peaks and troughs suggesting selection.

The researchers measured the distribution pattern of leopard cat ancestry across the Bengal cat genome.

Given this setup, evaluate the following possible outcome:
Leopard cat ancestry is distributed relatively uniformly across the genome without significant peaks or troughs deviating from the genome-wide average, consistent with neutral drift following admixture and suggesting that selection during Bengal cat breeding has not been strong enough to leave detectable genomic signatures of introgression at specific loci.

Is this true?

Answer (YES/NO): NO